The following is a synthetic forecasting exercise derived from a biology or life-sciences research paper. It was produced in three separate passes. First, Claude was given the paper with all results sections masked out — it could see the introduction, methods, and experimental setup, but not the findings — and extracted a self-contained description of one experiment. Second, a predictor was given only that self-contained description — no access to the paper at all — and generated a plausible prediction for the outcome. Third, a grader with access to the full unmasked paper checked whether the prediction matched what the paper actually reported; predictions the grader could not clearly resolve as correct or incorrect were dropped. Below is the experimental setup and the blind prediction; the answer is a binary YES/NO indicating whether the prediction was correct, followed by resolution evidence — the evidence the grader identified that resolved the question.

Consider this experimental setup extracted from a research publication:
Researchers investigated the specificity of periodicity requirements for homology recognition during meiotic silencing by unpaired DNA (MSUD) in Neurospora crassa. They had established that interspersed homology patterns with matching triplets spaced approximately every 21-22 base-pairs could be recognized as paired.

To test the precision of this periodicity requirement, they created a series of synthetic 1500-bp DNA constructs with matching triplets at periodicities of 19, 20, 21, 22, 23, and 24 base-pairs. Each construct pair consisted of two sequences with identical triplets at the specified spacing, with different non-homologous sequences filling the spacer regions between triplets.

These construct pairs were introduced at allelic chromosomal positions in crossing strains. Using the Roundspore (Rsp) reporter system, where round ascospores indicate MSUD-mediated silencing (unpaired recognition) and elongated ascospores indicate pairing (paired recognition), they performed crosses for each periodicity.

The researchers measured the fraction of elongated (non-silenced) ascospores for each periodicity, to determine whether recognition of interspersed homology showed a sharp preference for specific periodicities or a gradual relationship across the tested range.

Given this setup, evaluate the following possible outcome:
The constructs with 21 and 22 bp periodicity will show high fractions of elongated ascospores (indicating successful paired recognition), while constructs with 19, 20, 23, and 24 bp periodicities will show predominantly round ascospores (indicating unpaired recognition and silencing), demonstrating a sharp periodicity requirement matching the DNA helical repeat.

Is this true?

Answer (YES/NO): NO